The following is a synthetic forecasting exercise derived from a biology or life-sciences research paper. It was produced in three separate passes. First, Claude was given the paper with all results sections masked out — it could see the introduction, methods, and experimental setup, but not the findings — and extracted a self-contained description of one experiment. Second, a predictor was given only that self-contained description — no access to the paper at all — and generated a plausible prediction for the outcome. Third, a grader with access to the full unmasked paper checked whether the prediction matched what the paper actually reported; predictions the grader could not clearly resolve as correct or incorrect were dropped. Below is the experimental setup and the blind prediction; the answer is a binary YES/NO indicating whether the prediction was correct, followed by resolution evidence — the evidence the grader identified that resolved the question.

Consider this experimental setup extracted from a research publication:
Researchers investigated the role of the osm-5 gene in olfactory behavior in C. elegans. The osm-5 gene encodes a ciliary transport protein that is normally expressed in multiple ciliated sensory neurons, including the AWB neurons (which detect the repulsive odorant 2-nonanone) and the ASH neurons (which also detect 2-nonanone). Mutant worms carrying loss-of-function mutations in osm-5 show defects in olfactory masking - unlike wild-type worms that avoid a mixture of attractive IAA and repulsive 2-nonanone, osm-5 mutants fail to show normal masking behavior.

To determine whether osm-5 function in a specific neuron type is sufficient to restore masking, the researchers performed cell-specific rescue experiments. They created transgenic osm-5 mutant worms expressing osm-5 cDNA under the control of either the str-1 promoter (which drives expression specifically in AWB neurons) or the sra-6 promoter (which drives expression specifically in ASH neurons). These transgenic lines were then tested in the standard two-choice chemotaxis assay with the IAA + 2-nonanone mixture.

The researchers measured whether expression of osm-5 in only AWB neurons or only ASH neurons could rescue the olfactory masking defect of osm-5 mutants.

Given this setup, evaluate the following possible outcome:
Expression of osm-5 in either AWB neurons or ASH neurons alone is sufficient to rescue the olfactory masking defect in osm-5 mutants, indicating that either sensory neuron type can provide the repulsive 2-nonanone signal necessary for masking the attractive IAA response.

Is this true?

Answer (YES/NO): YES